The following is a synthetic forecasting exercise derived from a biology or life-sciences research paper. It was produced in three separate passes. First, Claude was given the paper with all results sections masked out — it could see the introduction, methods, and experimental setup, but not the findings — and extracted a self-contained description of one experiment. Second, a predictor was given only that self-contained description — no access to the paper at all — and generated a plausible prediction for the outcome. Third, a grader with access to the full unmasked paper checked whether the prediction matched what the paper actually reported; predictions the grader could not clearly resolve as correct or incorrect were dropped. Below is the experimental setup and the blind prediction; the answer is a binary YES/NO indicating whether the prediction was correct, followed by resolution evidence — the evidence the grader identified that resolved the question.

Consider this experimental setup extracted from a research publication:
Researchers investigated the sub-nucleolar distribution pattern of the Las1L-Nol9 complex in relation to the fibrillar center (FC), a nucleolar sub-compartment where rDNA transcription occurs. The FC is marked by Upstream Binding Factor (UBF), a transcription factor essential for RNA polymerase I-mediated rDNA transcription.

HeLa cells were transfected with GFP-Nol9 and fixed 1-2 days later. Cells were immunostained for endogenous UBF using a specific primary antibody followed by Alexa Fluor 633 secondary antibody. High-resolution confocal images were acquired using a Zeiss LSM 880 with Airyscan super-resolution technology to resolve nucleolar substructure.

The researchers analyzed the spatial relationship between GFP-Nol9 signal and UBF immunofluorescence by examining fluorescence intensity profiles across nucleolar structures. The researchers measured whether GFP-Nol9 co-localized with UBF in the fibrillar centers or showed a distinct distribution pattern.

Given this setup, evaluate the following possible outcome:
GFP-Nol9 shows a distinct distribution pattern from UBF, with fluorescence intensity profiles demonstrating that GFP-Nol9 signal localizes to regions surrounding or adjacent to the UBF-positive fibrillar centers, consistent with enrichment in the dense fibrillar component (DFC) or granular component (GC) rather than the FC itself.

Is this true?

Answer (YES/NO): NO